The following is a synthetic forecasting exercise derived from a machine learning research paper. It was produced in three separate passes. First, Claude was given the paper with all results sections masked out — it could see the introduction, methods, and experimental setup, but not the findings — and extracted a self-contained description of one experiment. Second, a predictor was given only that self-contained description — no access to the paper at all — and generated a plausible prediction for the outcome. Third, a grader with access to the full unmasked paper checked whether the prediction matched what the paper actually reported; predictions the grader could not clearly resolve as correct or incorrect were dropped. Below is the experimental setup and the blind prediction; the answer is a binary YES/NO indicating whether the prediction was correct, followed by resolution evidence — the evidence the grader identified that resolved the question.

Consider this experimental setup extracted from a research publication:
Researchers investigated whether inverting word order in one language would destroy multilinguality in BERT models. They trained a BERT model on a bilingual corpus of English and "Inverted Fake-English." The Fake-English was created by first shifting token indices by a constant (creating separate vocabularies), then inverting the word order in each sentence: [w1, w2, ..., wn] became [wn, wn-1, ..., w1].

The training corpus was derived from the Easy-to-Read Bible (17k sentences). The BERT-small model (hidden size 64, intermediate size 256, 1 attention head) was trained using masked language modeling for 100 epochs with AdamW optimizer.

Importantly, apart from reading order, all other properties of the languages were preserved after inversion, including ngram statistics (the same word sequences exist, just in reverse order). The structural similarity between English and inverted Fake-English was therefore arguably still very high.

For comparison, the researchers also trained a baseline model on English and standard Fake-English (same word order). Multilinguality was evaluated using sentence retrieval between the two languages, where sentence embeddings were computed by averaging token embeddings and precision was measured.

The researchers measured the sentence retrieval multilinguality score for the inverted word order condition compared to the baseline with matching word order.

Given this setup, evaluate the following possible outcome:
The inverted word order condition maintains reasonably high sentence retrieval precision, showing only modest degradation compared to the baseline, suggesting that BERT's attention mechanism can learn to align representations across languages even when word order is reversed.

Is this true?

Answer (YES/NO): NO